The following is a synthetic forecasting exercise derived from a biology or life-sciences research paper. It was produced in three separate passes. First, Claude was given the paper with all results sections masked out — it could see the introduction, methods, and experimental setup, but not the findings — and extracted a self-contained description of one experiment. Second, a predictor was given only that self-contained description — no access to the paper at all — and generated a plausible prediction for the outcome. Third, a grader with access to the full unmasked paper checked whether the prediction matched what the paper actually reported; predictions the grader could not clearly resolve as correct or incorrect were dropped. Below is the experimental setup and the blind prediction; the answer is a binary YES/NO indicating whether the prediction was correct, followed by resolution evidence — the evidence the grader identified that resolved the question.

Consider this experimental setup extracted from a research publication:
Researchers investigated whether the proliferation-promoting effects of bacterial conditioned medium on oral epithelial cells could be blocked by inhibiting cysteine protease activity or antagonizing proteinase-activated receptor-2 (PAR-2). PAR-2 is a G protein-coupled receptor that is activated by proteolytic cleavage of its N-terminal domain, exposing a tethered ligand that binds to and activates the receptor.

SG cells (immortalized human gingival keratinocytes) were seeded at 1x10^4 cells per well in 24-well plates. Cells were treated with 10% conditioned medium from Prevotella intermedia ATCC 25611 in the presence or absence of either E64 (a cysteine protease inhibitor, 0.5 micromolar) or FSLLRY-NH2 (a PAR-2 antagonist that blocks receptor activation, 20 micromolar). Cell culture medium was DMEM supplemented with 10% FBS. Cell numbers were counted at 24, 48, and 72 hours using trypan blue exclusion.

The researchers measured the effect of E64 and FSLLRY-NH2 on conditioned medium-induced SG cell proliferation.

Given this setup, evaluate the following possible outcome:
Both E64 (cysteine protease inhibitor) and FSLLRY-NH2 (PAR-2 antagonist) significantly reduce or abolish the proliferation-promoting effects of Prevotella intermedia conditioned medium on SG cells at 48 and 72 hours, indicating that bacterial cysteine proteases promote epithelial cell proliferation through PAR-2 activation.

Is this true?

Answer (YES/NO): NO